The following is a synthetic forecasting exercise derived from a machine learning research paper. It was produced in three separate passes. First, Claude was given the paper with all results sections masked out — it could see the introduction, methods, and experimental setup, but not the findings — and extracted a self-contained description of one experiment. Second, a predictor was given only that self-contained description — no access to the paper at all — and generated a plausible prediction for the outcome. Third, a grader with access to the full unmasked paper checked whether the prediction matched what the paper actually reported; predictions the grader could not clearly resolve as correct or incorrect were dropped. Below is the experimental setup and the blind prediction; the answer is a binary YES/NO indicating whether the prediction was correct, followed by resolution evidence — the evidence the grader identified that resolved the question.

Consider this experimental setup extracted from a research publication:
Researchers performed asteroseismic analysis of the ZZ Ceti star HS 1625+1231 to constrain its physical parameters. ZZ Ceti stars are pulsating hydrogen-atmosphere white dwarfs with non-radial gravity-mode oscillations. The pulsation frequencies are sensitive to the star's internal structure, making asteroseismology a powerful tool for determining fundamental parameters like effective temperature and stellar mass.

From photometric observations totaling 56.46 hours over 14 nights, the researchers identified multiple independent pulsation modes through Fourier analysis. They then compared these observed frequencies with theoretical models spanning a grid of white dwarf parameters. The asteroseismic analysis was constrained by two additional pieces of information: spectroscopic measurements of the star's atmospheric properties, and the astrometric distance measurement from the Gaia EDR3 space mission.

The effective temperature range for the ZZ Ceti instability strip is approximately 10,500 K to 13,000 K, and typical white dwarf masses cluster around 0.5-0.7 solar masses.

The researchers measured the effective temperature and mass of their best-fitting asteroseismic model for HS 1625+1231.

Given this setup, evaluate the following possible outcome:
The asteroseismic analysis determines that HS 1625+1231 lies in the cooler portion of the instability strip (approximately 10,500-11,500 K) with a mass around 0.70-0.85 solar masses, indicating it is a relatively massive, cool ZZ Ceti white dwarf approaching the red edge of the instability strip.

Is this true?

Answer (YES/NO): NO